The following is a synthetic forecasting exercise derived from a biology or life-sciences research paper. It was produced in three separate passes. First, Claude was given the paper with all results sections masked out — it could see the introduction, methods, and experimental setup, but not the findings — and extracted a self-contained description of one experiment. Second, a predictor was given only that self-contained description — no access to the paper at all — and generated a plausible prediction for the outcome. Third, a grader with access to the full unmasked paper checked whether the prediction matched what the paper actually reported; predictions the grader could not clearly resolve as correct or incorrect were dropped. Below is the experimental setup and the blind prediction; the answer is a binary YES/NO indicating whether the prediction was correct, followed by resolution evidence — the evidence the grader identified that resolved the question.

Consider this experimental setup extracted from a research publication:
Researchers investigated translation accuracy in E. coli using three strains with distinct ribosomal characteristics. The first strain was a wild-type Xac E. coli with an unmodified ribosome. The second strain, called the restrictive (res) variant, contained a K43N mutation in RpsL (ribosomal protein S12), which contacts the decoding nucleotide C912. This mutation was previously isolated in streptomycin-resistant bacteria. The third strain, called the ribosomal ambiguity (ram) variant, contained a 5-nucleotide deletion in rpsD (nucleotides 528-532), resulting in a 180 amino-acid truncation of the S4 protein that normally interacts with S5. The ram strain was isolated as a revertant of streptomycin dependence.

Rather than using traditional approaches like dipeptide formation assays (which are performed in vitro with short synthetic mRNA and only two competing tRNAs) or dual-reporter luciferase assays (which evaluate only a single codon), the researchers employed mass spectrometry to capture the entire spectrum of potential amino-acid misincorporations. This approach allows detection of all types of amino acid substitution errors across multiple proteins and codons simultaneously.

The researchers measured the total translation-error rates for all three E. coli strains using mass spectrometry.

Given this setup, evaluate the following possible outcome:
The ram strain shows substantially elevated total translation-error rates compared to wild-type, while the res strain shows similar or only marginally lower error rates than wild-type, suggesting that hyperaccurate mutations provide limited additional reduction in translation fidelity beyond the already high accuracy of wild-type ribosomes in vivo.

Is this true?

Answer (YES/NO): NO